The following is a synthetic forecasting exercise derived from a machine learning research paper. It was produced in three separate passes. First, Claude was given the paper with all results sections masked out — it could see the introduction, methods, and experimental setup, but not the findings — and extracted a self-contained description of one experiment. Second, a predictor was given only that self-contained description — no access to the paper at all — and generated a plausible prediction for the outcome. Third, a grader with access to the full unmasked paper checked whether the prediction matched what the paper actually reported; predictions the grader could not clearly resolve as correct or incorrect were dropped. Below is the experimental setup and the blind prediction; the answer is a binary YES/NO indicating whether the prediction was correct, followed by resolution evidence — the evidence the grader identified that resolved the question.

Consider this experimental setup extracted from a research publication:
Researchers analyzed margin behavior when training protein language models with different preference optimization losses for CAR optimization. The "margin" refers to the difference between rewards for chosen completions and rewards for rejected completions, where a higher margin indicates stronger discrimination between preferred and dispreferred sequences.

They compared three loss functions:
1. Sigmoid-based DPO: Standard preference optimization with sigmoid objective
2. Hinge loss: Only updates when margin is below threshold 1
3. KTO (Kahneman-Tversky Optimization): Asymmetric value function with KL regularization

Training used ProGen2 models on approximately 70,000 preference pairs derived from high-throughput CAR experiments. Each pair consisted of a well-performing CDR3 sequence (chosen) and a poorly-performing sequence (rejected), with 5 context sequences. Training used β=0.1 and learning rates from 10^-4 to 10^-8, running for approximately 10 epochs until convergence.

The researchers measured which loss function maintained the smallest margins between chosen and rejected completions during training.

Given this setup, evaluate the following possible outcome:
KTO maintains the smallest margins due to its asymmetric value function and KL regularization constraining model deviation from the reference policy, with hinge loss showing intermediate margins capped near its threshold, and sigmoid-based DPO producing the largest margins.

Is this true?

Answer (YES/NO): NO